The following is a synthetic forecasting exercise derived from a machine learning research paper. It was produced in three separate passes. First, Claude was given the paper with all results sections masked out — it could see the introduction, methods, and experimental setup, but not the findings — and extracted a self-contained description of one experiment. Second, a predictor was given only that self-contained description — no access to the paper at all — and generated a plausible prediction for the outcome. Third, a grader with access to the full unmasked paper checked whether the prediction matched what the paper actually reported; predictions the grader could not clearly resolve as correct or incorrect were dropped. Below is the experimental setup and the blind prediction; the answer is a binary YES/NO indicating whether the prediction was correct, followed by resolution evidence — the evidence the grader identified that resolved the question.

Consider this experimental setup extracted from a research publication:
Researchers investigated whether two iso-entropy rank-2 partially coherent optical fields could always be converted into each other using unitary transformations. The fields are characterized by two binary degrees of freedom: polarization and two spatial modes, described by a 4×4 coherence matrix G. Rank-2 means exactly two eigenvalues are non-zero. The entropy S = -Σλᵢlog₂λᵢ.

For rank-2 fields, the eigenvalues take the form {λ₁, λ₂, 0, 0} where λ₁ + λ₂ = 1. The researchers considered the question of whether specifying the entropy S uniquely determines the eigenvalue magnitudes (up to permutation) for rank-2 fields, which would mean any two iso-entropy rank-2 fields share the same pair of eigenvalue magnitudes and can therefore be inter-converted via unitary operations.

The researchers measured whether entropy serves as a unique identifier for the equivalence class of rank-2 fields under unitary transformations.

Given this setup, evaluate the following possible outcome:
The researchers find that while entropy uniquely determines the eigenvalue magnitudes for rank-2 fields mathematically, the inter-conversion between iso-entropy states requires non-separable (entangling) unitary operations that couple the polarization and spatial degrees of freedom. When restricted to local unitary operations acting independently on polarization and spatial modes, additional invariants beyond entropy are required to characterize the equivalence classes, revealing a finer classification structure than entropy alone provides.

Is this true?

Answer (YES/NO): NO